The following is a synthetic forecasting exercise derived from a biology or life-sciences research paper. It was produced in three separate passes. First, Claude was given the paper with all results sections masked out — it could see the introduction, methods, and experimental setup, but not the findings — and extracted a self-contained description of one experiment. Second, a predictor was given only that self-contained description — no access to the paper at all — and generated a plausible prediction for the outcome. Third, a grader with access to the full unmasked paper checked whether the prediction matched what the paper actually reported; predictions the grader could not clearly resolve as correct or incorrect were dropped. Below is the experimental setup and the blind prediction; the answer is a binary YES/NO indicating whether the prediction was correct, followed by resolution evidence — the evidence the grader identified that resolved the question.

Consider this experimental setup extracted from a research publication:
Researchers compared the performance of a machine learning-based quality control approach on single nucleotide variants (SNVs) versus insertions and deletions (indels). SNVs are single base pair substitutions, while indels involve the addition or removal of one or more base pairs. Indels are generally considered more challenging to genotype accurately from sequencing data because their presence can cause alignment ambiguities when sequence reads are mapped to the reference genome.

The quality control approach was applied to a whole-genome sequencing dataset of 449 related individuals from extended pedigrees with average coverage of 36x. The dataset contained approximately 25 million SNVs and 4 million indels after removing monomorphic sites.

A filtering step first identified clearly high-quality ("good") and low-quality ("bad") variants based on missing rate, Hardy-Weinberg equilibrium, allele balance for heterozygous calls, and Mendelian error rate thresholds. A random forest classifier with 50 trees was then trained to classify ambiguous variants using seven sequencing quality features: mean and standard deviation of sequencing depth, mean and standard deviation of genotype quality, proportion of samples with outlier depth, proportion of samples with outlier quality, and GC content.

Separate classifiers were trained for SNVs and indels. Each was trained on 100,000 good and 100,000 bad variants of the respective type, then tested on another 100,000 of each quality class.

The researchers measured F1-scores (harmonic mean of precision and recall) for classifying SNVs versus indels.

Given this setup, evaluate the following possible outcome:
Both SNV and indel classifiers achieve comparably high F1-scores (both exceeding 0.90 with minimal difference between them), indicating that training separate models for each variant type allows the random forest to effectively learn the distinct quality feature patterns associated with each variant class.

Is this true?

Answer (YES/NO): YES